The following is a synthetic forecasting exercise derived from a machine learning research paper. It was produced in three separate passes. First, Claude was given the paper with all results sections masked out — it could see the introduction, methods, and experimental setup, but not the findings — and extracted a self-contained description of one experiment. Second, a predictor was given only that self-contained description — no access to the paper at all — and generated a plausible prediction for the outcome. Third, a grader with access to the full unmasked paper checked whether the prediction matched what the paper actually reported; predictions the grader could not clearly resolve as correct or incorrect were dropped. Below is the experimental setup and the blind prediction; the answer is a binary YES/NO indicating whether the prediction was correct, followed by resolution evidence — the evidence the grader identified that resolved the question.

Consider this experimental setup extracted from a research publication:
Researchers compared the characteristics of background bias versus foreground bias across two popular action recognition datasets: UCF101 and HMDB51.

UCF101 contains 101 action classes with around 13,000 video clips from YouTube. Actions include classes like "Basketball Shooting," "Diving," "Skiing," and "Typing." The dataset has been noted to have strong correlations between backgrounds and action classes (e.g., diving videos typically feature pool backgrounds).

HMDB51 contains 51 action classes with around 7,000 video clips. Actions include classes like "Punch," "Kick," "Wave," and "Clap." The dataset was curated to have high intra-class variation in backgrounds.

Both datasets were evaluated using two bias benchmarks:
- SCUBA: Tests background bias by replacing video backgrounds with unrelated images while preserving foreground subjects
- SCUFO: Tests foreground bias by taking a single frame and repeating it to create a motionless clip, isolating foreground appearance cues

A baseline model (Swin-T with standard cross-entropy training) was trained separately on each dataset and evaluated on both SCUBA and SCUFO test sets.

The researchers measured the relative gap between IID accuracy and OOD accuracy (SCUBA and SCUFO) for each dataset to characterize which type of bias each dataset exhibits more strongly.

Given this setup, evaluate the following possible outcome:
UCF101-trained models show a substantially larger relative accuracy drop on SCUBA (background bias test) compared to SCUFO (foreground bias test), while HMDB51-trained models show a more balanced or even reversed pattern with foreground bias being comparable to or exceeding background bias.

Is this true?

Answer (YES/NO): YES